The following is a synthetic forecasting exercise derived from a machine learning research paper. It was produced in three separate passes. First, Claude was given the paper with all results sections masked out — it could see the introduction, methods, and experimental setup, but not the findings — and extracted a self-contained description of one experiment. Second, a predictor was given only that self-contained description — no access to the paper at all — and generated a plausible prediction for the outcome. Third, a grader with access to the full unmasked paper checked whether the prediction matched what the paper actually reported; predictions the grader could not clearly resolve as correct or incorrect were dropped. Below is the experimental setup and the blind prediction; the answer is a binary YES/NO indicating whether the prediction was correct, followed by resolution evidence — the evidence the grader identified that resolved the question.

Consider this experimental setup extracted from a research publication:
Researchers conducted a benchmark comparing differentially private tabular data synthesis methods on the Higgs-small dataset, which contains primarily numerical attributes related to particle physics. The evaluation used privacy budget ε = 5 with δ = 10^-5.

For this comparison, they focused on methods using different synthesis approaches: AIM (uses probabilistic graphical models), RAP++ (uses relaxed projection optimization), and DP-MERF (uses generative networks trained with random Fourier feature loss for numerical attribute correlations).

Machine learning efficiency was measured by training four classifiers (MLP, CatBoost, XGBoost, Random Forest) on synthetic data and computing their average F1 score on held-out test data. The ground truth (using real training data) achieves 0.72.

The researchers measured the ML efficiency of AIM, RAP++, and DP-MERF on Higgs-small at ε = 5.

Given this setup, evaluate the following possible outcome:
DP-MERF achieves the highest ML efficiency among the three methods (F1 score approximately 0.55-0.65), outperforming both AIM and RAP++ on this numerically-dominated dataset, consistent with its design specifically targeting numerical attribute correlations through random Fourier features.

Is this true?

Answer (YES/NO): NO